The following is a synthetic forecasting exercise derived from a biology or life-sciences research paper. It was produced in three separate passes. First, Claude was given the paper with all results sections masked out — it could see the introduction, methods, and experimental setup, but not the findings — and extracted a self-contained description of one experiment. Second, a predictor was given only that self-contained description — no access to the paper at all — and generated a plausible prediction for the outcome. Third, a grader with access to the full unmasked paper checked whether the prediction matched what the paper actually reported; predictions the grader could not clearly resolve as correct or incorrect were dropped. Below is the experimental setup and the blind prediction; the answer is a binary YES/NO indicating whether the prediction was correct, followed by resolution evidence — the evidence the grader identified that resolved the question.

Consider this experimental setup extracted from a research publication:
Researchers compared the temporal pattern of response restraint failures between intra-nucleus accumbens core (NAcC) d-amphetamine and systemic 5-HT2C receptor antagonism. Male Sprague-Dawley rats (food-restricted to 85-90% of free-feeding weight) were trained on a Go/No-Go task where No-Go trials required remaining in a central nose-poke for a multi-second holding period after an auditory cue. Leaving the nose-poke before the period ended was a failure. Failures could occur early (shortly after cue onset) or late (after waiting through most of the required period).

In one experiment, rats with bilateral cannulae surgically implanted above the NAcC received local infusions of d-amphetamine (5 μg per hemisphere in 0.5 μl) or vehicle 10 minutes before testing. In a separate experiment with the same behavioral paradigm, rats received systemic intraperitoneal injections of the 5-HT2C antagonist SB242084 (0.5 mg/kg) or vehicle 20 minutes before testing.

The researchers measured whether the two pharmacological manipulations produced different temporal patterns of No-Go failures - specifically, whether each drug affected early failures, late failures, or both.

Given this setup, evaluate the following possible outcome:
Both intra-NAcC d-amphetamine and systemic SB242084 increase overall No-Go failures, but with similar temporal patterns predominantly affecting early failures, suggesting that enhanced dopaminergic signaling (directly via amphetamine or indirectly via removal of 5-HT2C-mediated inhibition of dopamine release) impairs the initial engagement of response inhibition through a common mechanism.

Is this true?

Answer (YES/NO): NO